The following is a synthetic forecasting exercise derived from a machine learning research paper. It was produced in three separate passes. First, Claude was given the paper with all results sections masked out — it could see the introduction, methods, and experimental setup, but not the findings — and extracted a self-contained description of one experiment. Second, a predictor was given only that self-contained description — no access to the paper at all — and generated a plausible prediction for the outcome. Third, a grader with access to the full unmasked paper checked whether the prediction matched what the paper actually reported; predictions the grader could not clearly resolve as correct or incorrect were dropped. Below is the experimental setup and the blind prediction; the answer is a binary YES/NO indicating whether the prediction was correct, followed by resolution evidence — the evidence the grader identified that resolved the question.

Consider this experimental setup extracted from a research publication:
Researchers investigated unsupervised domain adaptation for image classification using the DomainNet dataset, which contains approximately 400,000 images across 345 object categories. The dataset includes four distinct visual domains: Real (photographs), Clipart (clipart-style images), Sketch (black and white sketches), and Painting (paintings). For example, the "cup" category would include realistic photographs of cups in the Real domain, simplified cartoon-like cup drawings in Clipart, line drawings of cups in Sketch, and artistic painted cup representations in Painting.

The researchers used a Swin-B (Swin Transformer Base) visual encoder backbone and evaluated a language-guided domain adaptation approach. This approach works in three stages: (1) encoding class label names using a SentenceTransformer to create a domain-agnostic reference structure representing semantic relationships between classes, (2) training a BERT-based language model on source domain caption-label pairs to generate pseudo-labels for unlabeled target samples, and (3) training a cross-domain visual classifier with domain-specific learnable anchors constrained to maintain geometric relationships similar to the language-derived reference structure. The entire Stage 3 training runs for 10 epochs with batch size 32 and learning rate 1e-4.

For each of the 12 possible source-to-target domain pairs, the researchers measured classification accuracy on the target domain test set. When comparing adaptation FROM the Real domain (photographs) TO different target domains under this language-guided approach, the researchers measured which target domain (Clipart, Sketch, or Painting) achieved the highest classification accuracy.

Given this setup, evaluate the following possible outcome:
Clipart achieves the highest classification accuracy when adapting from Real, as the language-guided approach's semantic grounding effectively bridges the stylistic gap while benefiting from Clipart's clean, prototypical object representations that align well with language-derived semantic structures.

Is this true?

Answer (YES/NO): YES